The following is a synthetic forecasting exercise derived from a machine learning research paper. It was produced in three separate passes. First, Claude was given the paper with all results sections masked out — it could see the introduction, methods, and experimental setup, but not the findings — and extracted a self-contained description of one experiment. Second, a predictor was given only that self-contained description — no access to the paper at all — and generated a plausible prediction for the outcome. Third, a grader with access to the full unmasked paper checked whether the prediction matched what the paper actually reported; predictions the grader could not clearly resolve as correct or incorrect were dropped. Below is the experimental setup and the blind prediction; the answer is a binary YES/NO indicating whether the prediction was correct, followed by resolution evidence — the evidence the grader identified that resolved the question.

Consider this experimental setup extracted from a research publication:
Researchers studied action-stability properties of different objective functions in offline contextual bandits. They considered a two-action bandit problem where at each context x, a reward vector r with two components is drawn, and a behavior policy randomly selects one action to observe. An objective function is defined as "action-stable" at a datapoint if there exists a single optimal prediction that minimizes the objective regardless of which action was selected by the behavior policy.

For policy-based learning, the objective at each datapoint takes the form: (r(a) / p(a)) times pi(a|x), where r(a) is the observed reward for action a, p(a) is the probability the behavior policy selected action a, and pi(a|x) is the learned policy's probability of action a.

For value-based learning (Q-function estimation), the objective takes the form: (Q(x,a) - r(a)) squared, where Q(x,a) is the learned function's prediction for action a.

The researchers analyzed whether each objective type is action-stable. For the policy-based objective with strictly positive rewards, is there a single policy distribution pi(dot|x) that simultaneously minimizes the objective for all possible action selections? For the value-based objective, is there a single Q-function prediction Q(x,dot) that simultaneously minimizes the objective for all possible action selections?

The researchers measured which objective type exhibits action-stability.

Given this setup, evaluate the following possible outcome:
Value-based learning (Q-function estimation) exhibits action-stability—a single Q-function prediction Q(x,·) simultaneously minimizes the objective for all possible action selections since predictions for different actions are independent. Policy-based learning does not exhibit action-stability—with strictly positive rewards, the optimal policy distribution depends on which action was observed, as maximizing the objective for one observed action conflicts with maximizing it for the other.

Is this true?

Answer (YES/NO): YES